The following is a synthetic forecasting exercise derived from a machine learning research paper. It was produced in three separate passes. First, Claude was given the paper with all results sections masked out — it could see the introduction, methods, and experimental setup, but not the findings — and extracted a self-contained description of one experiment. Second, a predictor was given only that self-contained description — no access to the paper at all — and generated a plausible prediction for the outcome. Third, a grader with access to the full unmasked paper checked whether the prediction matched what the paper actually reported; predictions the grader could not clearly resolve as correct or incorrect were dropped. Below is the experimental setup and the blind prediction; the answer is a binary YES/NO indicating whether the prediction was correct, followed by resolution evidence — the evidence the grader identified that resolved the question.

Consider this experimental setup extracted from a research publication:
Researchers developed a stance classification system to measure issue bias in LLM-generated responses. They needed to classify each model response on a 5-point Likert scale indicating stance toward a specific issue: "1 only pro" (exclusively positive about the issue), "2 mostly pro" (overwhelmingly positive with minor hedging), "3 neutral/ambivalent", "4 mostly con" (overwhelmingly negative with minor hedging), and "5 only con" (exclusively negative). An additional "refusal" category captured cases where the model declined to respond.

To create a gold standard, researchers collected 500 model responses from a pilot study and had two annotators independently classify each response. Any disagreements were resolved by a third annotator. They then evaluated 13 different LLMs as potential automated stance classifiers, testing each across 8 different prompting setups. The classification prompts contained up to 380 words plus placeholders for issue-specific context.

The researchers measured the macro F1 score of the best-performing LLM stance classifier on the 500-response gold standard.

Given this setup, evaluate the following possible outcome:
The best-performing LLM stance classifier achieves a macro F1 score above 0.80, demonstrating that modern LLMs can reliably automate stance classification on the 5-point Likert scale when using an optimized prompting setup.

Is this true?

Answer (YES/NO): NO